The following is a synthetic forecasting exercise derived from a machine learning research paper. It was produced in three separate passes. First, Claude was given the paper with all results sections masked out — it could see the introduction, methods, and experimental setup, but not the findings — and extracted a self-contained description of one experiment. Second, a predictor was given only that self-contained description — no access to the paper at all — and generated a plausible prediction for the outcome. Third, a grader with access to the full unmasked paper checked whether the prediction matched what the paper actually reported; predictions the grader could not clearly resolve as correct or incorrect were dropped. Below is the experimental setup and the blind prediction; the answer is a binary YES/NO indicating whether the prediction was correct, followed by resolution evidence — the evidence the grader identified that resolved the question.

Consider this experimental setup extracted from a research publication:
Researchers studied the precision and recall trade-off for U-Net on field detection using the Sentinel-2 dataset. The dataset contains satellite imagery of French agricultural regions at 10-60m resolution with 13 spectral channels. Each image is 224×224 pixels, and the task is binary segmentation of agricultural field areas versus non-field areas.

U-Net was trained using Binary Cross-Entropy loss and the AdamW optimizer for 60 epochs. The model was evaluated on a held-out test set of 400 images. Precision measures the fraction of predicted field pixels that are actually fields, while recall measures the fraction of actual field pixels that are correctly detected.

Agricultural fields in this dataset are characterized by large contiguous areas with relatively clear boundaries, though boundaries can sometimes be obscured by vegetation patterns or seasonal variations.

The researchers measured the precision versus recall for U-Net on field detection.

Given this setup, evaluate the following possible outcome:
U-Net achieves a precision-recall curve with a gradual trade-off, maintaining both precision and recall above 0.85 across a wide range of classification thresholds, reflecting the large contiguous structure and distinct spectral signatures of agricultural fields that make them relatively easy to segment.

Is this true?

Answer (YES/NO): NO